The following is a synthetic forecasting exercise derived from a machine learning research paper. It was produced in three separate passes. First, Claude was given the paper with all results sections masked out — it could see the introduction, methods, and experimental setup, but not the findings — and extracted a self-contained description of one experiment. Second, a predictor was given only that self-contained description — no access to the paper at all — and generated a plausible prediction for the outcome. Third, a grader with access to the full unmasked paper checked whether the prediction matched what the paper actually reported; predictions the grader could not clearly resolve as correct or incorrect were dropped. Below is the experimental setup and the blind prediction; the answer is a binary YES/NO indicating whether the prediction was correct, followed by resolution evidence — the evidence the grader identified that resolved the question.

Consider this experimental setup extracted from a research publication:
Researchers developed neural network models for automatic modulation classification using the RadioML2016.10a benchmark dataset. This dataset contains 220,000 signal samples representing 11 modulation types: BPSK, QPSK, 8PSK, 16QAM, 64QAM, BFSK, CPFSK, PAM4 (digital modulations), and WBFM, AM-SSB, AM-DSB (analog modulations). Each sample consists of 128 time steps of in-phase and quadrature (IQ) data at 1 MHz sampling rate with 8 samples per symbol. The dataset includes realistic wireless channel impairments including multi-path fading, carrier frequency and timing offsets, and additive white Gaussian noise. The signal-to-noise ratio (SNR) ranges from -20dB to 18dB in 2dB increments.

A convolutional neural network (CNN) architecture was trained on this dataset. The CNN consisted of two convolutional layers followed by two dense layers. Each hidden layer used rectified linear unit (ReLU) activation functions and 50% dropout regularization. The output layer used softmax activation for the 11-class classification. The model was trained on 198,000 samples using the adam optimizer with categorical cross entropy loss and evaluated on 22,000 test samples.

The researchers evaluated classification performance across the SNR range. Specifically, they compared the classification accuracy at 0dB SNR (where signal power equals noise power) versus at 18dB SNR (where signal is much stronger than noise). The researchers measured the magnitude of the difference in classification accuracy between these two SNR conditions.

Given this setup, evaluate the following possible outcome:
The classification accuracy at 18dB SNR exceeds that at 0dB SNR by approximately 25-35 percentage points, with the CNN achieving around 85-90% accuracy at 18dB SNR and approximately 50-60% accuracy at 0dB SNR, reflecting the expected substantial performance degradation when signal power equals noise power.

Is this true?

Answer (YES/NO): NO